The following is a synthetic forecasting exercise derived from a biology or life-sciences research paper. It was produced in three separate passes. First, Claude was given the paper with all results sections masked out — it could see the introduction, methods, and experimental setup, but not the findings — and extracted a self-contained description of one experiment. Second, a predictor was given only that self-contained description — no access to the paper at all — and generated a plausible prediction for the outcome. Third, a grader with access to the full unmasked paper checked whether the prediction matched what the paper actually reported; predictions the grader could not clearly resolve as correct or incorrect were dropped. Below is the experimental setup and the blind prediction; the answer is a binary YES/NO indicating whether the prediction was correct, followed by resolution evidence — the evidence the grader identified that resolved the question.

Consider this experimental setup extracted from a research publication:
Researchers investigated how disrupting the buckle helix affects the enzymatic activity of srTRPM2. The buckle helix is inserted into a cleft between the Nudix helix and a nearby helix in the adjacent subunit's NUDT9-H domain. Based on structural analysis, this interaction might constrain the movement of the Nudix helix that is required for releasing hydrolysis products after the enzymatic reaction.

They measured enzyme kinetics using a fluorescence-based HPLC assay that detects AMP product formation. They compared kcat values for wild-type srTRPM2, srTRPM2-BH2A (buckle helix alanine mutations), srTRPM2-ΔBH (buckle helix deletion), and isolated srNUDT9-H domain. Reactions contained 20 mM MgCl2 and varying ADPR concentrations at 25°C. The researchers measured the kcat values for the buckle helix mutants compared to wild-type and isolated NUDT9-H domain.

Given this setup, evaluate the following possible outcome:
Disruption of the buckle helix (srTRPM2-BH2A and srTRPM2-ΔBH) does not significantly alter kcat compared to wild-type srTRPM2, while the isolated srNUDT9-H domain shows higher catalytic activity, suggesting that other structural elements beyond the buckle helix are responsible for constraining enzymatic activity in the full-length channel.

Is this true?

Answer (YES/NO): NO